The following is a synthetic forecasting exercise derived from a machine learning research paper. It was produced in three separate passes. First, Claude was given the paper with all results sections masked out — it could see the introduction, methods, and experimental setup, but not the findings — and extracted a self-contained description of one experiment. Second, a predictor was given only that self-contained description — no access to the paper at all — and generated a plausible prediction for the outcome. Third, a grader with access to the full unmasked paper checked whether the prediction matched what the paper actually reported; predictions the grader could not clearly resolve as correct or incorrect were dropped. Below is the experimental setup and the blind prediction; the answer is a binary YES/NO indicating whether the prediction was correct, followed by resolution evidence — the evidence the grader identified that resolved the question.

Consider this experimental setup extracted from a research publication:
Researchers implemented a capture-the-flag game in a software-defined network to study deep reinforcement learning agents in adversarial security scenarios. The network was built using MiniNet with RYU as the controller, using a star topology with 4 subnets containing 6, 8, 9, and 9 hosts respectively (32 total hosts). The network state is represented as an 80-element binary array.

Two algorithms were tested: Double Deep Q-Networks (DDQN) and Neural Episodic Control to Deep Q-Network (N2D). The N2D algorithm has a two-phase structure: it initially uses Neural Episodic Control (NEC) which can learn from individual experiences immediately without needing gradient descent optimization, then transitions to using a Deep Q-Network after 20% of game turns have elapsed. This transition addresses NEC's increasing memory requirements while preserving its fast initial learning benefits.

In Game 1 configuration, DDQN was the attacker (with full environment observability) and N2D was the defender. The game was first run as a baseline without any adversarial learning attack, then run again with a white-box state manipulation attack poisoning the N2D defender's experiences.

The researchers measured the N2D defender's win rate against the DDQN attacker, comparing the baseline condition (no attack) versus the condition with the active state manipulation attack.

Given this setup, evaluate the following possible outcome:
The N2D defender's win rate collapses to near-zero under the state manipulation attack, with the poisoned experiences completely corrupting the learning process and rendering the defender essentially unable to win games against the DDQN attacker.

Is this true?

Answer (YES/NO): NO